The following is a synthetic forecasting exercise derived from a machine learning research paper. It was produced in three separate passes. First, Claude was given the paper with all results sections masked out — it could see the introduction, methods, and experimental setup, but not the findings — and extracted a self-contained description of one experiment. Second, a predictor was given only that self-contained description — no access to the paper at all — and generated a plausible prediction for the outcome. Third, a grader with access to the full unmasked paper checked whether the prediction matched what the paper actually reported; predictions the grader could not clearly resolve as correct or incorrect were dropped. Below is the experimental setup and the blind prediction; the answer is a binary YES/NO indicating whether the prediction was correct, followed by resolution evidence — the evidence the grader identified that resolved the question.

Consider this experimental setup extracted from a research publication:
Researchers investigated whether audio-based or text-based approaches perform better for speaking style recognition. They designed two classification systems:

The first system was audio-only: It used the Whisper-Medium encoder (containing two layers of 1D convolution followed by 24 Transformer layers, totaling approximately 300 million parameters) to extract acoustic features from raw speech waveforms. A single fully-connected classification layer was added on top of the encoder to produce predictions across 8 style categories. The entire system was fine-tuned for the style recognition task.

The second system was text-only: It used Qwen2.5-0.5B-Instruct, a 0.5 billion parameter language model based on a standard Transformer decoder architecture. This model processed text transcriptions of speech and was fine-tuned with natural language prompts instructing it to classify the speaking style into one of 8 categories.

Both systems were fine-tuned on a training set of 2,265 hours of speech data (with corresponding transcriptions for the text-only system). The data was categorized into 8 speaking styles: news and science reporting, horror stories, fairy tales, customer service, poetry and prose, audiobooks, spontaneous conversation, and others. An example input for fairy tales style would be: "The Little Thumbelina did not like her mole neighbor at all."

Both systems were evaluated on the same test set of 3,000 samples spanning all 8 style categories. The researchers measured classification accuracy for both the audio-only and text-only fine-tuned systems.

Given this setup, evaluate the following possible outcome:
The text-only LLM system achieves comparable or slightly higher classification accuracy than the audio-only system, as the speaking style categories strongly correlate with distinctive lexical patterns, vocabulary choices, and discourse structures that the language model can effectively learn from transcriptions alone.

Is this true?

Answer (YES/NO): YES